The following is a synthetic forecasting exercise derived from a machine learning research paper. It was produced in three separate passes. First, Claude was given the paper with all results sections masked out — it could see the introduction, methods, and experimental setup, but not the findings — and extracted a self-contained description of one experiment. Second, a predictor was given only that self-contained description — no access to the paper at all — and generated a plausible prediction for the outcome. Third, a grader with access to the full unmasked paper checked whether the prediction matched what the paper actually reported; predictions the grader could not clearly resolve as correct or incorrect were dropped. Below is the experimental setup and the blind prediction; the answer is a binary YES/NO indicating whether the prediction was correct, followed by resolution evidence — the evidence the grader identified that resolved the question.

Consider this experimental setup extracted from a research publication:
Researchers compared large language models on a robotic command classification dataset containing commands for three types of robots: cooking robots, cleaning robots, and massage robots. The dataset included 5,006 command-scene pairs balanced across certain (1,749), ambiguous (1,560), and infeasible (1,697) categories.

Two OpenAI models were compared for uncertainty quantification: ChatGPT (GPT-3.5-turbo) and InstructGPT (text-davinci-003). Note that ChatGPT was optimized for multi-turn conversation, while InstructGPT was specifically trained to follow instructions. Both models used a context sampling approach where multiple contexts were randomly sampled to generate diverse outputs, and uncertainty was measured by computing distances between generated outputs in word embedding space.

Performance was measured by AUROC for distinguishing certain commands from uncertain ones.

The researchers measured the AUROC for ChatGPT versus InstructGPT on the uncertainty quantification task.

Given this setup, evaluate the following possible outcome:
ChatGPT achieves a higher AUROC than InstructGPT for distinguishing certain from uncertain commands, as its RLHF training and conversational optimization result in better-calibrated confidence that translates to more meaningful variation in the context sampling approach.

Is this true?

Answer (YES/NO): NO